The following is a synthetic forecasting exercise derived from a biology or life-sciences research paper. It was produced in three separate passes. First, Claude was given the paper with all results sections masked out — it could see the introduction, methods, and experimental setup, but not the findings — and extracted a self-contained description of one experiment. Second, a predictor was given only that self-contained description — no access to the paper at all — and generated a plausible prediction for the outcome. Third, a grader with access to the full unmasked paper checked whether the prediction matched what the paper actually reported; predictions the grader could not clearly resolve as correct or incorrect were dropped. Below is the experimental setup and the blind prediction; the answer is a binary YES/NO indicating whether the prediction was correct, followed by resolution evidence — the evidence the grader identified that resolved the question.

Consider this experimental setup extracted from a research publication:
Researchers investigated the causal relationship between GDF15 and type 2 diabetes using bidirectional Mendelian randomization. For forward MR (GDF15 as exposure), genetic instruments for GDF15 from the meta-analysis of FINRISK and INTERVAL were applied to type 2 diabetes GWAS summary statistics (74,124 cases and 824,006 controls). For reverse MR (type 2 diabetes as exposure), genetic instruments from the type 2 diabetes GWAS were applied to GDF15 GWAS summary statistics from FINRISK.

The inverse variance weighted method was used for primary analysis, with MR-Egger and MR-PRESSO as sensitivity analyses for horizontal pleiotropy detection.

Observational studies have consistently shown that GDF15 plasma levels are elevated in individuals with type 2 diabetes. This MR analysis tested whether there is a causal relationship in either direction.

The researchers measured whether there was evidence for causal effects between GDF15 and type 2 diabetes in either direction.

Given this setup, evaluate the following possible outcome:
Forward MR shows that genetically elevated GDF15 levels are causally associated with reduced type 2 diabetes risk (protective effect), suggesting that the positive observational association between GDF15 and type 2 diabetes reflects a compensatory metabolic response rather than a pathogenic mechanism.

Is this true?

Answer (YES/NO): NO